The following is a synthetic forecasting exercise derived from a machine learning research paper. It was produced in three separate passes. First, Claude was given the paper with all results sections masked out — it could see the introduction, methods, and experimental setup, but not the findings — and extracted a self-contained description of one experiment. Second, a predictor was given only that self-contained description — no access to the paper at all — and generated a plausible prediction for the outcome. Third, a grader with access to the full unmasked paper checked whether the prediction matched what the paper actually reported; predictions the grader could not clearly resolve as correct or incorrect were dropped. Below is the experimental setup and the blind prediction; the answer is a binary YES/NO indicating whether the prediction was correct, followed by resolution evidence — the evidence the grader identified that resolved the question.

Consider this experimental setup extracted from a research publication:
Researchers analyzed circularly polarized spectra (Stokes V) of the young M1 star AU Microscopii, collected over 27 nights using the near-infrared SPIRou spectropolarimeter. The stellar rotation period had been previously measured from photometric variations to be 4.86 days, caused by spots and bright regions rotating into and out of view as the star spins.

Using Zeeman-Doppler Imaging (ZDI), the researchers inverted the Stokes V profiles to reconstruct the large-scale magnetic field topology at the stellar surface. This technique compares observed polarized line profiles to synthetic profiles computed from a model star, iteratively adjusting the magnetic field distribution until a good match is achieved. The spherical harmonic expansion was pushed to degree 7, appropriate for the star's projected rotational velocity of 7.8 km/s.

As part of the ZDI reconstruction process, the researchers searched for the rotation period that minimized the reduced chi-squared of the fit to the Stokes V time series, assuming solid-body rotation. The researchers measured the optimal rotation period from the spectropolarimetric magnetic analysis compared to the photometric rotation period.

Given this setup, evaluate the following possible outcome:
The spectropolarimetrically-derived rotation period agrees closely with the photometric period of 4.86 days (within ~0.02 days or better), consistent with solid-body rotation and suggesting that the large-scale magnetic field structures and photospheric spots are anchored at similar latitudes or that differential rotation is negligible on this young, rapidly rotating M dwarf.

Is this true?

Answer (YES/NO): NO